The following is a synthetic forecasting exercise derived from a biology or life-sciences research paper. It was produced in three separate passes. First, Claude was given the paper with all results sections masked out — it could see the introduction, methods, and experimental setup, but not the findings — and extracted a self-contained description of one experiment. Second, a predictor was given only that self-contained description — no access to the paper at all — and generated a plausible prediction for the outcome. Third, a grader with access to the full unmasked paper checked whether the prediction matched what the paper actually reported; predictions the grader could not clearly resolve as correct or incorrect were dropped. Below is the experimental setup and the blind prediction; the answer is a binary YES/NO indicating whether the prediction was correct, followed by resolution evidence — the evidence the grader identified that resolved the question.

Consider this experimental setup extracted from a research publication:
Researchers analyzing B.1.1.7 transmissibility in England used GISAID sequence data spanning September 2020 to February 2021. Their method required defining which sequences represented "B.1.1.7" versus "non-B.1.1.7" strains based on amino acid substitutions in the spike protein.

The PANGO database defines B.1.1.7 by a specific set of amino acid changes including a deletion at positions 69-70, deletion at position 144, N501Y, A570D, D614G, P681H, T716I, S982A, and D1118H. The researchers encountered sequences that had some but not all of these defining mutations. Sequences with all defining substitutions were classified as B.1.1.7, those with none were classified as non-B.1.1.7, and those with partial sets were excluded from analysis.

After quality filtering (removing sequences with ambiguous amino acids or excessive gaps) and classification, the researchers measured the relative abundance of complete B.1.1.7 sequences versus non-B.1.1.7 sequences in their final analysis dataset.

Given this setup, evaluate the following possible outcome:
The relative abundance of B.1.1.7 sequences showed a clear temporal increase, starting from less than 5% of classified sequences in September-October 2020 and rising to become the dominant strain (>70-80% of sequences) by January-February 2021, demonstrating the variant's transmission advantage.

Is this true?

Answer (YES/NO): YES